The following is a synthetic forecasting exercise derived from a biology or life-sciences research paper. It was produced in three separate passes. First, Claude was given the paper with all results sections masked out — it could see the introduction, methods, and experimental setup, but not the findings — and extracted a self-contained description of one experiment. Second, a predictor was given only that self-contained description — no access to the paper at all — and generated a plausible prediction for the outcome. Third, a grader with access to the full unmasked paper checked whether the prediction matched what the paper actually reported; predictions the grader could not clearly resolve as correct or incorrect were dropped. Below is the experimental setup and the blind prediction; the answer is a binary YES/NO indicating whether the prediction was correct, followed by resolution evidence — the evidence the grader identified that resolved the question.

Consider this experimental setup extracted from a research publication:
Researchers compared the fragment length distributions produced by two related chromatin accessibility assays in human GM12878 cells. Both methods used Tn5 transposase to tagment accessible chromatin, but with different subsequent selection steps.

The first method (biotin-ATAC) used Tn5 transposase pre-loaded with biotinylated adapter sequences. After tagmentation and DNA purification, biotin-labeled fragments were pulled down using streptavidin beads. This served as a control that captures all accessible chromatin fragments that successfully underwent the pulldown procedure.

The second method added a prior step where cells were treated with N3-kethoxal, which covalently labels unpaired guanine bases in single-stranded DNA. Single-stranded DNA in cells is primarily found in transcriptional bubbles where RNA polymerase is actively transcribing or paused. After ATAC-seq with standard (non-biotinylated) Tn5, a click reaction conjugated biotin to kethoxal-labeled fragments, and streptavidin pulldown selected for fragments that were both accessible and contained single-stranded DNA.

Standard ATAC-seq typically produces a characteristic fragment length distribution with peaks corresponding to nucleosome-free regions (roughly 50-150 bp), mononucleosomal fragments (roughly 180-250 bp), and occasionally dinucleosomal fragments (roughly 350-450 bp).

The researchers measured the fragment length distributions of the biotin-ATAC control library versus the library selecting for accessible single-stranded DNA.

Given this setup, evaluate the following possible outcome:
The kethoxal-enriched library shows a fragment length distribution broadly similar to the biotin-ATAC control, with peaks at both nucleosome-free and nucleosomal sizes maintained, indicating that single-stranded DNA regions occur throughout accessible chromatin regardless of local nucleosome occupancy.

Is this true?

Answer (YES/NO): NO